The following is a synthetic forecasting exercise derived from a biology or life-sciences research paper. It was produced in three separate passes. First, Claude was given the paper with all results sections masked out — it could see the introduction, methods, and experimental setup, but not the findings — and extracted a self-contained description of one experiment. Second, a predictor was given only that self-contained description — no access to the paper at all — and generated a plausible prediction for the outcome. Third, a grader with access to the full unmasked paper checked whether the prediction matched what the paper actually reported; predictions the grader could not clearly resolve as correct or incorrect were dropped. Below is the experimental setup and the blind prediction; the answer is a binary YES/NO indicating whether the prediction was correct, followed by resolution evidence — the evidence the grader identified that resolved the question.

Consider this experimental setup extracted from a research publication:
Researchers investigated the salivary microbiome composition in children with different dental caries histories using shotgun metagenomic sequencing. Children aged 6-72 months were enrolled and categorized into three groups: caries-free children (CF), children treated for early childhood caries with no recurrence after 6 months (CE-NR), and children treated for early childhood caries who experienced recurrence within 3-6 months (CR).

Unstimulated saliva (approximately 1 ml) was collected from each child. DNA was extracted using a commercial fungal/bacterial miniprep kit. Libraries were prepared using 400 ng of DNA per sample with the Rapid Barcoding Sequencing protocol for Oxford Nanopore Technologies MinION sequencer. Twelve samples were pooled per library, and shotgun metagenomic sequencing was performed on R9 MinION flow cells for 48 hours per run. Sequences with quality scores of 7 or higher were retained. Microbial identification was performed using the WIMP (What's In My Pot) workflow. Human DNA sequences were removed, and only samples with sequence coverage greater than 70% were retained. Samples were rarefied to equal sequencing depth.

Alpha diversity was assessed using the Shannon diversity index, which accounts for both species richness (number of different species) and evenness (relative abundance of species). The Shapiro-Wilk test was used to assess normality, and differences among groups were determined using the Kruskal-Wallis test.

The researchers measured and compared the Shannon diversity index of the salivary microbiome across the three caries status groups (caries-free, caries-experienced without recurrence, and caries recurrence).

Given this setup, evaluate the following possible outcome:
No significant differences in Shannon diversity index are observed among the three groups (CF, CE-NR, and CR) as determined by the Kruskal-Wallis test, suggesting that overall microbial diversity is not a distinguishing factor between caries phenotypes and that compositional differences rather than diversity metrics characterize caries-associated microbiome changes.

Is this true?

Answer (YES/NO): NO